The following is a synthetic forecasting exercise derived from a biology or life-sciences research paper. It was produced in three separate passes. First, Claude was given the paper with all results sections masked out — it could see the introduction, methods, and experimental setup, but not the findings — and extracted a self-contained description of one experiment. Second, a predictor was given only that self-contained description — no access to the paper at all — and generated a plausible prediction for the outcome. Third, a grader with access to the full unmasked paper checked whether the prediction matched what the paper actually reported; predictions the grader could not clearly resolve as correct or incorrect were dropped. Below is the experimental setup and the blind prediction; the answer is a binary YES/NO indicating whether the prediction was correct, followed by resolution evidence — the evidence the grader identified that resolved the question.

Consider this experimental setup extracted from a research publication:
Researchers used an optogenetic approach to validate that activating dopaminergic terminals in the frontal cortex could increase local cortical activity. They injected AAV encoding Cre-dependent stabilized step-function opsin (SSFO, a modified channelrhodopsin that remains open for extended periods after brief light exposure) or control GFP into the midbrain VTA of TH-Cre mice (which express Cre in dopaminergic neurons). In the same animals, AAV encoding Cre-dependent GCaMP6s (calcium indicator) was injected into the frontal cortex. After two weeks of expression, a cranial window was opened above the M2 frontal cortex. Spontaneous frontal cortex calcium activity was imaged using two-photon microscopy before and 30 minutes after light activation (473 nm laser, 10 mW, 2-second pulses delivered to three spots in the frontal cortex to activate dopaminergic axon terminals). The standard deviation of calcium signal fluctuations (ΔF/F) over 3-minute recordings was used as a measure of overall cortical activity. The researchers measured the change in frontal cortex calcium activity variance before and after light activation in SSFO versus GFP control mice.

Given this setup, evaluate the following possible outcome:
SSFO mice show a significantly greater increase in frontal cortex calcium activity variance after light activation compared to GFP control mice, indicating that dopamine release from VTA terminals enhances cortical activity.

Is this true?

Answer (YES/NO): YES